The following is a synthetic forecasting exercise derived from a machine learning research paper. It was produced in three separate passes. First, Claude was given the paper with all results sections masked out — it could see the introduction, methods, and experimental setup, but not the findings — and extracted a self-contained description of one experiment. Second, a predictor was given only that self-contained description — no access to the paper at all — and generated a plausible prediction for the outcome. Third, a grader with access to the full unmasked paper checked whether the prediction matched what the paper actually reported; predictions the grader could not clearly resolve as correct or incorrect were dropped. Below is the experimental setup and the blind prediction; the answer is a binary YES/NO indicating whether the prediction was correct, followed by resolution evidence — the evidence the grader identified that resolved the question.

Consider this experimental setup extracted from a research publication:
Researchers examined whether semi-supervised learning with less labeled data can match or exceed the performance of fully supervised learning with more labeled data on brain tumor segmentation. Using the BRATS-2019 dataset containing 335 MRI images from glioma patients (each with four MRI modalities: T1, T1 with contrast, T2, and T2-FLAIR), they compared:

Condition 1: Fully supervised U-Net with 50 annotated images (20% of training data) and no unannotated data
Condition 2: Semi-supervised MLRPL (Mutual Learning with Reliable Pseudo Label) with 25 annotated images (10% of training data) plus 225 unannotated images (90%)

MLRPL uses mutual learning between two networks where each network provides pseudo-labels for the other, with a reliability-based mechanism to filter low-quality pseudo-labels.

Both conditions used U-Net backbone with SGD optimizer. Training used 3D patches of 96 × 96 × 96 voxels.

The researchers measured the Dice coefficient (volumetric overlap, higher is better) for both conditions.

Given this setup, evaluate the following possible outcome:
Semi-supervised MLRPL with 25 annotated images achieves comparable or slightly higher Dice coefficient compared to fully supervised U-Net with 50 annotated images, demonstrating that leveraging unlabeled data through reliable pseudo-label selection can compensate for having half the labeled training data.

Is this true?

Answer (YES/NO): YES